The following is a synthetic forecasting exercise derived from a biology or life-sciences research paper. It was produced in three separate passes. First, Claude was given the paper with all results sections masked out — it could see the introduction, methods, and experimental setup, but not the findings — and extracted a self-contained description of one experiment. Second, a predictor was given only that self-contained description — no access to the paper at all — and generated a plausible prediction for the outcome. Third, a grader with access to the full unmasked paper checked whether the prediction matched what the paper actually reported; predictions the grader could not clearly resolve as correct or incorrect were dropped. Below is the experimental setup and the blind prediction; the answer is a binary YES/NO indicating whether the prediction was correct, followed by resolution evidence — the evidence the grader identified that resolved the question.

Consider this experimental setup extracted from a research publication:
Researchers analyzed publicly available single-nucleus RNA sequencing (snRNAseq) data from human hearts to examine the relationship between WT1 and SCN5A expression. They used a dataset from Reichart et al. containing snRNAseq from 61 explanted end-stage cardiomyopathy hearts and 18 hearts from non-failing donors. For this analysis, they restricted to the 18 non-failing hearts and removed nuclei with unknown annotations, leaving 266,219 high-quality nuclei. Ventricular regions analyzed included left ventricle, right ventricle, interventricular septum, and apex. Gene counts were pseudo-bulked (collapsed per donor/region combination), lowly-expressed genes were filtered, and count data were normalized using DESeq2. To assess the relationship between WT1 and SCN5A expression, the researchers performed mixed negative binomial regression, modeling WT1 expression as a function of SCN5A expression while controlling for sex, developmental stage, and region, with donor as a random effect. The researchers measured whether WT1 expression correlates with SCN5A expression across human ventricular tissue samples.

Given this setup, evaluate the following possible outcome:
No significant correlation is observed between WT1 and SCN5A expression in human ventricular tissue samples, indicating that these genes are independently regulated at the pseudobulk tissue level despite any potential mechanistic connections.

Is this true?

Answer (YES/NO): NO